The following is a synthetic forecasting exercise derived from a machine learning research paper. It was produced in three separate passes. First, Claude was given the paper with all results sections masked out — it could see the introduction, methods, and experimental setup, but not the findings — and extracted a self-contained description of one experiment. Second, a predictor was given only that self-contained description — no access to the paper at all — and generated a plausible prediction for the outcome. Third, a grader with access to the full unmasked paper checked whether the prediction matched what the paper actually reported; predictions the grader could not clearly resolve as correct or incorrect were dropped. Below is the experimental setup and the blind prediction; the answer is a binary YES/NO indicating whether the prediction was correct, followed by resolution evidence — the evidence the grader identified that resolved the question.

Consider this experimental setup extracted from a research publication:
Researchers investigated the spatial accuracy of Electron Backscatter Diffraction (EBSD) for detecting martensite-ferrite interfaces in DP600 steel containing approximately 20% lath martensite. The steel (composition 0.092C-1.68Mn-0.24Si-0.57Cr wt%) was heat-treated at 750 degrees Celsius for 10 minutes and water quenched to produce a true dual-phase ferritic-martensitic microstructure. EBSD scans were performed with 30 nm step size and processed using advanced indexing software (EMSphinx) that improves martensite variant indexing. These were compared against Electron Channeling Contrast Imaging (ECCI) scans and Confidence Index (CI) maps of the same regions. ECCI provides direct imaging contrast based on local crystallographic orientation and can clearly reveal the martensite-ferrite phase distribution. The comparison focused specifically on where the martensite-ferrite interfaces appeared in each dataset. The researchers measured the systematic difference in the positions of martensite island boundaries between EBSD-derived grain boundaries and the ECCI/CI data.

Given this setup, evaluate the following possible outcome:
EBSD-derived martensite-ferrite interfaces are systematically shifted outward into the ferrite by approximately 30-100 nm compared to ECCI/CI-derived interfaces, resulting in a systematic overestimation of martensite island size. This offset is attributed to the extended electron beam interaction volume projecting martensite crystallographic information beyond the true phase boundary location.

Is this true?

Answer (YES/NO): NO